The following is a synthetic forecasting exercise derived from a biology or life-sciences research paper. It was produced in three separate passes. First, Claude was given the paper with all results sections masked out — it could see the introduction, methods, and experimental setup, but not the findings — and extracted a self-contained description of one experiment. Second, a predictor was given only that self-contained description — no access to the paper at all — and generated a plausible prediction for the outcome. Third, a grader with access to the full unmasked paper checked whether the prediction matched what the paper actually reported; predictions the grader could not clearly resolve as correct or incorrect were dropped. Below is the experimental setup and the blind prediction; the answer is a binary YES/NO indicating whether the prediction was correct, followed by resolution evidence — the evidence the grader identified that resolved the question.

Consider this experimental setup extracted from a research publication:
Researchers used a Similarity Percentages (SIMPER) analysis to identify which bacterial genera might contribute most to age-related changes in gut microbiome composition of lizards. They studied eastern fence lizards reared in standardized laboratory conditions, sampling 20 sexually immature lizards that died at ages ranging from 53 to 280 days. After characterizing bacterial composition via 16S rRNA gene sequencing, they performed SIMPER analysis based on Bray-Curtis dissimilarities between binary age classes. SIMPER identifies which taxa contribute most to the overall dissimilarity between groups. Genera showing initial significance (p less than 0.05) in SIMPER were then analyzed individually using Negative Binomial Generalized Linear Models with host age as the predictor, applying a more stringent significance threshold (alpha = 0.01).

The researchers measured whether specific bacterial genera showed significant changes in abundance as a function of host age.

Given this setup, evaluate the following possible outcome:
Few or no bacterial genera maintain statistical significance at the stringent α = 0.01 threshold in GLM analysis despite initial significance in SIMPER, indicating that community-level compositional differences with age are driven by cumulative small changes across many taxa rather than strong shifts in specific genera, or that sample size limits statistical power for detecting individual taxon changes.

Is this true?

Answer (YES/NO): NO